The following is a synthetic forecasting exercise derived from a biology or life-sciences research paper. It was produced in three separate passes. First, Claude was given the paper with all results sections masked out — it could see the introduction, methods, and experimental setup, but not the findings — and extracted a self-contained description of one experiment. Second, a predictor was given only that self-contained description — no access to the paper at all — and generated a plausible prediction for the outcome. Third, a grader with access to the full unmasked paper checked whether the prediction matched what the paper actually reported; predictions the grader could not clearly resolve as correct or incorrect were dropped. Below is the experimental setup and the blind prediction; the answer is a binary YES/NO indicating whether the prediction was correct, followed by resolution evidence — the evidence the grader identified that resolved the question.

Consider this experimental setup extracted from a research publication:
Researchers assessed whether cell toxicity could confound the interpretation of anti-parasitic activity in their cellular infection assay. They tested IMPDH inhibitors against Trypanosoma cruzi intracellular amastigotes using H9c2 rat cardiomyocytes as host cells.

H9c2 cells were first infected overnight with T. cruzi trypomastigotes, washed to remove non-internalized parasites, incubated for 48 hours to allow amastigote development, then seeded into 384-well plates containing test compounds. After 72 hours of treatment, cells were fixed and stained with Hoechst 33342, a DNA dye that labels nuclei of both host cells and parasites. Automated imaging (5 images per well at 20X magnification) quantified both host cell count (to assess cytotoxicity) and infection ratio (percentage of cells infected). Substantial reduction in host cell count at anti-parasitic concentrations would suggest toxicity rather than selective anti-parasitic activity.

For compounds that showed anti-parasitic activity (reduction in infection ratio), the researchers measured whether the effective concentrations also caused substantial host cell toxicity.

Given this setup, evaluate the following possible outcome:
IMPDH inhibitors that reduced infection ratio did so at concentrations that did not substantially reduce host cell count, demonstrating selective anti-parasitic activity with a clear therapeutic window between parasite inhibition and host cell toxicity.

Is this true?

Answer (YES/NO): NO